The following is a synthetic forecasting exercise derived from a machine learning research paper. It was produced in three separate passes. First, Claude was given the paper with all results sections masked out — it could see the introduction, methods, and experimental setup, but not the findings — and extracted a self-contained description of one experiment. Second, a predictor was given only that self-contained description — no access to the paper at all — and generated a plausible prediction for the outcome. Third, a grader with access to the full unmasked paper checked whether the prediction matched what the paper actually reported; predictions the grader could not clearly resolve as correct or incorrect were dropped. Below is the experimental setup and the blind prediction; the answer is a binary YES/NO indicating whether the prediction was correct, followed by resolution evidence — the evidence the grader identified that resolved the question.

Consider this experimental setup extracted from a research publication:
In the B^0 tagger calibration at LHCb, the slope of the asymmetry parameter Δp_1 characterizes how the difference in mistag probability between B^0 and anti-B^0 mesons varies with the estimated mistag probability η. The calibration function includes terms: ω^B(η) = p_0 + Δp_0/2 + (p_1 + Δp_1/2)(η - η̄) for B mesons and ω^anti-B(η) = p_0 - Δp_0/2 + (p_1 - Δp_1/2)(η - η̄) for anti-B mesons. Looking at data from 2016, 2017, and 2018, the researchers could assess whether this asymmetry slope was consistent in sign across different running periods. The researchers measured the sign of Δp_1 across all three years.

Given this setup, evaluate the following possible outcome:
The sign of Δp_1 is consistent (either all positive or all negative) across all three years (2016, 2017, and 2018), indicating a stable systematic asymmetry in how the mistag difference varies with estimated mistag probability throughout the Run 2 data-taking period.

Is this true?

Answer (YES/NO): YES